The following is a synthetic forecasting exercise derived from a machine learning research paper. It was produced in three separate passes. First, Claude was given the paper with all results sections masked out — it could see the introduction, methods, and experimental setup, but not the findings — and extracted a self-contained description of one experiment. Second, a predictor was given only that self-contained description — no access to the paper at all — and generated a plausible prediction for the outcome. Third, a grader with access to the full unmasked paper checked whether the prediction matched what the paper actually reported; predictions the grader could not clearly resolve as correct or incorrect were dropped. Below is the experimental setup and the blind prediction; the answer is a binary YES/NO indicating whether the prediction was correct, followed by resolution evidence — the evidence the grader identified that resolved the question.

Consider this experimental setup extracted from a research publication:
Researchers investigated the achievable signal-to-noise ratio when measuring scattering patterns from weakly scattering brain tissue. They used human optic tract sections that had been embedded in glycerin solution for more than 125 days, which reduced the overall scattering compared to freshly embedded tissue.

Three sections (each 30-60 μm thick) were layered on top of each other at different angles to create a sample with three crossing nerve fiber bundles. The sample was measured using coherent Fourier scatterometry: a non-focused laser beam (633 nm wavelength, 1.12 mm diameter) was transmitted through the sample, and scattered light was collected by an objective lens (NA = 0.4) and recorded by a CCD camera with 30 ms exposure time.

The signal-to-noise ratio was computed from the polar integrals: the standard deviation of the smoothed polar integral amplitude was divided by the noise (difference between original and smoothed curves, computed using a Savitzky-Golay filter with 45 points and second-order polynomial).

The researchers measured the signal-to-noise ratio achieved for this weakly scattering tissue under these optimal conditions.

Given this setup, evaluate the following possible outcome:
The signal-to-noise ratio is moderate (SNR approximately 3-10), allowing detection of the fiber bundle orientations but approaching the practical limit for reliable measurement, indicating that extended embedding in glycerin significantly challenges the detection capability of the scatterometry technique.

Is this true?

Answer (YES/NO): NO